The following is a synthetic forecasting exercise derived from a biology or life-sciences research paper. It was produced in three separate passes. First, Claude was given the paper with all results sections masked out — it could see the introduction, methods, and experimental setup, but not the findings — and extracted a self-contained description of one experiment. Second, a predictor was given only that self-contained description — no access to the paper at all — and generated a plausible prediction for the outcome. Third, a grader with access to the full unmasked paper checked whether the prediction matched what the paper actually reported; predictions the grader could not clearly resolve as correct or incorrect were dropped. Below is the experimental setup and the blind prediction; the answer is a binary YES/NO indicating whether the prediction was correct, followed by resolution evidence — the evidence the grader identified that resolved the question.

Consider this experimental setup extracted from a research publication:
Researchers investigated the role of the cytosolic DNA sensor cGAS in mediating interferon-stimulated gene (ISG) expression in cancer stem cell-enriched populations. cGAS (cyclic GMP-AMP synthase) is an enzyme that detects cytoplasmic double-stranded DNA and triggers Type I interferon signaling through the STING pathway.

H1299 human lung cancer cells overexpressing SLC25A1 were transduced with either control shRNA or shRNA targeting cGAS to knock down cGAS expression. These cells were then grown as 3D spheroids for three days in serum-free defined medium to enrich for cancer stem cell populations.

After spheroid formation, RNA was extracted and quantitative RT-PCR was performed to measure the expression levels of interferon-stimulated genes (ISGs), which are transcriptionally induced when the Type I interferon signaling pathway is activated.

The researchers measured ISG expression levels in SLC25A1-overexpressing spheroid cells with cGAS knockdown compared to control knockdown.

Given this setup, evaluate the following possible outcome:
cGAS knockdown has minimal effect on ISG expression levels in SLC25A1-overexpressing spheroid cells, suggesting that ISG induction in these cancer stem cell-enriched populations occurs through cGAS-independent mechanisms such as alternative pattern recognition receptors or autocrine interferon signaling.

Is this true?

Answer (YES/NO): NO